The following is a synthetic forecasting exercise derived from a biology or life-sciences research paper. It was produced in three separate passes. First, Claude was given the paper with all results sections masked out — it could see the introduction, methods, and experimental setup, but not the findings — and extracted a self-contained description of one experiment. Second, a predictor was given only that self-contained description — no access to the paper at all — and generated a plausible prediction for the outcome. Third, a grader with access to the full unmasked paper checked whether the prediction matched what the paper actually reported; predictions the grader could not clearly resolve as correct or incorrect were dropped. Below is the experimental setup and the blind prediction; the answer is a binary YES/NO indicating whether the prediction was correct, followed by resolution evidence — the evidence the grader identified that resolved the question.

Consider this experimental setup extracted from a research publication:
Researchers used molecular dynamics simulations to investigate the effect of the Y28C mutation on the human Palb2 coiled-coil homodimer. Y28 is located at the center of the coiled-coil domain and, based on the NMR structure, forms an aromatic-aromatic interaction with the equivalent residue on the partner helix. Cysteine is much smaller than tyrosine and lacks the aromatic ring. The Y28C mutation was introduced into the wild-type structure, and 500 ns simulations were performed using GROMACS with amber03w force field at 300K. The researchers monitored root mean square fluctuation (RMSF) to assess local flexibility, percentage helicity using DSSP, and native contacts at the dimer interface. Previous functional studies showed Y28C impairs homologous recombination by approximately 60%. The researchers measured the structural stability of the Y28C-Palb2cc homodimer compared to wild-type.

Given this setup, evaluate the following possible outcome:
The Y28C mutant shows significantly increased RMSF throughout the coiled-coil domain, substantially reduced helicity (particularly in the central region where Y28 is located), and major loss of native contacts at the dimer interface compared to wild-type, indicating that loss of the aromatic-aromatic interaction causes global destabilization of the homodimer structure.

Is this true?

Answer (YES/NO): NO